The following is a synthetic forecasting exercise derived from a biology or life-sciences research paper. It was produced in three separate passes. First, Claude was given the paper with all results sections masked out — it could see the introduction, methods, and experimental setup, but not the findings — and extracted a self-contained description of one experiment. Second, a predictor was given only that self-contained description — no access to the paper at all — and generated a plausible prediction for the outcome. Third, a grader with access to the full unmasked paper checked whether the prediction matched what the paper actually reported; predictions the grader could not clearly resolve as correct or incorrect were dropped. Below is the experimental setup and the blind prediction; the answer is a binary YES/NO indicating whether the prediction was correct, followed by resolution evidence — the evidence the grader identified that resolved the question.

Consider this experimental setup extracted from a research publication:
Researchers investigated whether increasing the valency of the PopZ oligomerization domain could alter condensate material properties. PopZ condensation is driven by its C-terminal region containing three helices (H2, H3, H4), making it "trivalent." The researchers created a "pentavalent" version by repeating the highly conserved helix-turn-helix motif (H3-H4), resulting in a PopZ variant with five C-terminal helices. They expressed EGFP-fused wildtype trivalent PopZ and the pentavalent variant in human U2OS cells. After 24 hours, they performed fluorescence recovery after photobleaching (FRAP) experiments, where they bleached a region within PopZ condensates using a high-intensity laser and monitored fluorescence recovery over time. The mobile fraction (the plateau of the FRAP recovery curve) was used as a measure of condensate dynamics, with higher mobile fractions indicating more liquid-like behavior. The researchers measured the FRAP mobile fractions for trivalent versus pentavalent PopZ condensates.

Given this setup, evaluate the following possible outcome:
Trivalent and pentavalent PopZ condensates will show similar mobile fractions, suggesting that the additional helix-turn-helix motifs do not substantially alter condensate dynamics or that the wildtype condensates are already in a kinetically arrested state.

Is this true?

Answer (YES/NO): NO